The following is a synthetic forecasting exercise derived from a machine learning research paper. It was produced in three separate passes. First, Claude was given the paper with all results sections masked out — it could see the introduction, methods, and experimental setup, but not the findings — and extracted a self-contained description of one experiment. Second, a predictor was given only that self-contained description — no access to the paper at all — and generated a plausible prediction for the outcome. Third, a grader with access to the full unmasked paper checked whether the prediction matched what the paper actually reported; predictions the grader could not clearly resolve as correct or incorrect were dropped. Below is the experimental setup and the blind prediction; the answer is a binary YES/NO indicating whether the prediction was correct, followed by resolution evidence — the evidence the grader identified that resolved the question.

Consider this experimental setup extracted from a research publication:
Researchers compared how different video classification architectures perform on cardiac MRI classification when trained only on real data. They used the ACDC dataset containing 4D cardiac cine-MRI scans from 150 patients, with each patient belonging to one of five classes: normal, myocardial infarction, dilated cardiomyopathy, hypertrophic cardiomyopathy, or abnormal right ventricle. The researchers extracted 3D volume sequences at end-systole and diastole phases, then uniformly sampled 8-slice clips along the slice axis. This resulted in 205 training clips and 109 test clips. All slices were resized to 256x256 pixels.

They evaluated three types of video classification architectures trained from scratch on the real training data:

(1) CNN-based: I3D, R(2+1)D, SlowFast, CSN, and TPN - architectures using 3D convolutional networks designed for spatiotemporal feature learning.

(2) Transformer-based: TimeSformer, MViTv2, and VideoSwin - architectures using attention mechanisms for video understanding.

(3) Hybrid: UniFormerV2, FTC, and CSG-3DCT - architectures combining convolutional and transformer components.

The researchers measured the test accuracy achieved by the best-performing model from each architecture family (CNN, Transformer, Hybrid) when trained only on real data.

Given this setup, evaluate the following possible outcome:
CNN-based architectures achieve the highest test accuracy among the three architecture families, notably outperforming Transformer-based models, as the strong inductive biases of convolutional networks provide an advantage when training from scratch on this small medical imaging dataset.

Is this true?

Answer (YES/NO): NO